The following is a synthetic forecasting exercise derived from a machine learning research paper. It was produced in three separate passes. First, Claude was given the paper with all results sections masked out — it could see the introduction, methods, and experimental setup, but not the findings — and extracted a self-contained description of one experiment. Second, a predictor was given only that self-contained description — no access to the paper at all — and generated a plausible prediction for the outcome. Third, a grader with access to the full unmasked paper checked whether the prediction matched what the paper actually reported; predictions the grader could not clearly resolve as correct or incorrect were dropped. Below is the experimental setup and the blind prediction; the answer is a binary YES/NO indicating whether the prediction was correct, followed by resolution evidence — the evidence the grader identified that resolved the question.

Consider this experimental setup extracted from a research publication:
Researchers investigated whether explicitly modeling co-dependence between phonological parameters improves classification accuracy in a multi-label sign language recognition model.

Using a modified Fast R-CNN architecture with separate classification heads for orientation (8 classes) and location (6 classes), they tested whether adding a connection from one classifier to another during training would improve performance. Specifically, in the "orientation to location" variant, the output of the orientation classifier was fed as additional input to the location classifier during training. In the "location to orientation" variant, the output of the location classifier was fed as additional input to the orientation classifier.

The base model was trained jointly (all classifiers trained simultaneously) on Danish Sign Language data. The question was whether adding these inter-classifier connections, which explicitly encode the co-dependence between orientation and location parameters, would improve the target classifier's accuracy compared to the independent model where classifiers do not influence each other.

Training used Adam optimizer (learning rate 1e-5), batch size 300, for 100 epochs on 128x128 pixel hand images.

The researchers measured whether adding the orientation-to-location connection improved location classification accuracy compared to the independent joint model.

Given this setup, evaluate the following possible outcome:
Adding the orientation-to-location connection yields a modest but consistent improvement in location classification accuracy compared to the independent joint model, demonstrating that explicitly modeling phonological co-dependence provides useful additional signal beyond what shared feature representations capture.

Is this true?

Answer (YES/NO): NO